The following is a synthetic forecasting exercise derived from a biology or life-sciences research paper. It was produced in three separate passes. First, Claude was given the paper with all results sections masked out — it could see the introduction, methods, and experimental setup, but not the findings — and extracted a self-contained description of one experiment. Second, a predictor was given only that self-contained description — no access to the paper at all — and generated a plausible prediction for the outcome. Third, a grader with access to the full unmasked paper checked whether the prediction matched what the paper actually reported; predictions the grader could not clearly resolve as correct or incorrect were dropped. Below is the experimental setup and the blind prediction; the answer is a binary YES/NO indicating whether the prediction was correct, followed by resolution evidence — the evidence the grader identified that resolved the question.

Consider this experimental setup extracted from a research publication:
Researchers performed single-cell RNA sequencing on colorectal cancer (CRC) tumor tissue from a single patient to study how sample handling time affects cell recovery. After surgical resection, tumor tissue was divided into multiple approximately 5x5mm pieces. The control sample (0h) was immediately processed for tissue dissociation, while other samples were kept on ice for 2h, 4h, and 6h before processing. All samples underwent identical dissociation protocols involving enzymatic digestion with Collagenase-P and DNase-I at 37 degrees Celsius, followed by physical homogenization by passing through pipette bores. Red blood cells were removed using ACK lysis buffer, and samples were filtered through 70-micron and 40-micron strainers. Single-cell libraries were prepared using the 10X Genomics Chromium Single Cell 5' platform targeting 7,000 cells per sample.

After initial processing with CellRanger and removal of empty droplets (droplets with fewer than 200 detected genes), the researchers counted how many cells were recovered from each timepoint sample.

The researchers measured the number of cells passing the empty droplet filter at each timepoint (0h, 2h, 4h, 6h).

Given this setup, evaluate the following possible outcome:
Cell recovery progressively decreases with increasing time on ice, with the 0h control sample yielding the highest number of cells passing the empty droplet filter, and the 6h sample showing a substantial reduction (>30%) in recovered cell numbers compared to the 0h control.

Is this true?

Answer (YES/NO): NO